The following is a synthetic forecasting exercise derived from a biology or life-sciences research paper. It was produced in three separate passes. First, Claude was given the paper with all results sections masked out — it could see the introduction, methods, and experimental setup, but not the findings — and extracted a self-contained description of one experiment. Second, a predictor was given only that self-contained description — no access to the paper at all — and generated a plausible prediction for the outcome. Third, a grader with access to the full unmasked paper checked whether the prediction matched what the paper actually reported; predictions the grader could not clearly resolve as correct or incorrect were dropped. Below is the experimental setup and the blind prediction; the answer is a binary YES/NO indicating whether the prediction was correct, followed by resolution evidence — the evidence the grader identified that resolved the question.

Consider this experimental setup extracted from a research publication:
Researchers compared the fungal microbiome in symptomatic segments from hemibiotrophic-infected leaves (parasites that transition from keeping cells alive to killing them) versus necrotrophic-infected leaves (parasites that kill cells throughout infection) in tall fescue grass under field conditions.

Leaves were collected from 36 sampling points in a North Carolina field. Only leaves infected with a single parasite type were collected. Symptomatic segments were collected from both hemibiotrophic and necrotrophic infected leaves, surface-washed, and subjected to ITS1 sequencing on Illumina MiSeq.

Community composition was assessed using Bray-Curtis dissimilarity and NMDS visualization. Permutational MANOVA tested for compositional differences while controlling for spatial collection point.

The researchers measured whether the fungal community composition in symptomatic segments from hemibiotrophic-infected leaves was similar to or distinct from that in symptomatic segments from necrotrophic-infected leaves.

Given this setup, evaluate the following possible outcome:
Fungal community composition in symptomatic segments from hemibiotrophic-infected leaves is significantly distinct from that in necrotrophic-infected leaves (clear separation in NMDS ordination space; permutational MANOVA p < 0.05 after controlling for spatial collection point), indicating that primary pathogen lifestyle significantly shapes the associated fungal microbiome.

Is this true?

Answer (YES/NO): YES